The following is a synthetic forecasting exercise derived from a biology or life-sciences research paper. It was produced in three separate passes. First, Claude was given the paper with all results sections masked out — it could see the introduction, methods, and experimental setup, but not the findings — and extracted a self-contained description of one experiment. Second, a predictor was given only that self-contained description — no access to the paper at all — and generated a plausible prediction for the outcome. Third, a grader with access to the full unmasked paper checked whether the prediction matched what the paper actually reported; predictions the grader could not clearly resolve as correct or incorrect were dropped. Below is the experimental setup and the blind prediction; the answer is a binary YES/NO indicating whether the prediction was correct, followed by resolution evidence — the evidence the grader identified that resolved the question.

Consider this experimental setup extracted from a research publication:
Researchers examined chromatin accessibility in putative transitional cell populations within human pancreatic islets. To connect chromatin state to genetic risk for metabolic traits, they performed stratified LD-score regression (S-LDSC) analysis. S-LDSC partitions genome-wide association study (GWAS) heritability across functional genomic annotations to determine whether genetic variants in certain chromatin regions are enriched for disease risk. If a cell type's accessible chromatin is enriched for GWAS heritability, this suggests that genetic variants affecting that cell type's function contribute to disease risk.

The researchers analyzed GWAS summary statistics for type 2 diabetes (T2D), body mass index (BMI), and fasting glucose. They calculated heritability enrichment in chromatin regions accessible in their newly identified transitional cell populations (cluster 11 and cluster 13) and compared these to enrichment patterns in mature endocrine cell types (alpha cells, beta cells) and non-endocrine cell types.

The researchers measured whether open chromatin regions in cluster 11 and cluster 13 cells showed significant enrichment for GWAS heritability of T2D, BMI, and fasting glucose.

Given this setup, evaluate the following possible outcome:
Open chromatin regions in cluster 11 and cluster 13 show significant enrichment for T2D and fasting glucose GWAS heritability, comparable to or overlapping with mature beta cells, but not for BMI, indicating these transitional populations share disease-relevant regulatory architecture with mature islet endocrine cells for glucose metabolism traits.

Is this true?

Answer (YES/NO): NO